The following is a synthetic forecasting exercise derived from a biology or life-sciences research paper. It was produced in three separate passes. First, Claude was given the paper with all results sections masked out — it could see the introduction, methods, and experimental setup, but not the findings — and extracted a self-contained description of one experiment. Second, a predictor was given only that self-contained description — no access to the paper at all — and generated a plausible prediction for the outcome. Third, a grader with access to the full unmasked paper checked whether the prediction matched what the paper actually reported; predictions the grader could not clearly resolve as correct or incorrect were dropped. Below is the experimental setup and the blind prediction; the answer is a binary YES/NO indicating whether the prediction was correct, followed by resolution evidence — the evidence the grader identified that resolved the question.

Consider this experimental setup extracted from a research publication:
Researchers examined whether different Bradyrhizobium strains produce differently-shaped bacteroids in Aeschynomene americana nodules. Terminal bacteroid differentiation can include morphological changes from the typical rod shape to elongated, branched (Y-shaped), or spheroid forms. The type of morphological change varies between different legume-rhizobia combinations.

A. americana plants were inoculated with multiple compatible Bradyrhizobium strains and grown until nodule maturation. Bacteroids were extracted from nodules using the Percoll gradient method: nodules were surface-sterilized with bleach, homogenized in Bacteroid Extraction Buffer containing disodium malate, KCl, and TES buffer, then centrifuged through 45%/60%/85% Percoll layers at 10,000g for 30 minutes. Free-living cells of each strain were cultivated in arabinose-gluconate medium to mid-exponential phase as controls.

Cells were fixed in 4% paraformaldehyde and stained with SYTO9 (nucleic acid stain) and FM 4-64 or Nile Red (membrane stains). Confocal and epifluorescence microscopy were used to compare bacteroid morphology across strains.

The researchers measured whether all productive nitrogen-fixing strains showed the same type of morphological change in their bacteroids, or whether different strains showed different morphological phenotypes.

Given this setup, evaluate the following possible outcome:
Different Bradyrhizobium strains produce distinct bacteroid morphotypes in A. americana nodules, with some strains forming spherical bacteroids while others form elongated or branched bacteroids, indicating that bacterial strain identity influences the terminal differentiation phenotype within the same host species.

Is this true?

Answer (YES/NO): NO